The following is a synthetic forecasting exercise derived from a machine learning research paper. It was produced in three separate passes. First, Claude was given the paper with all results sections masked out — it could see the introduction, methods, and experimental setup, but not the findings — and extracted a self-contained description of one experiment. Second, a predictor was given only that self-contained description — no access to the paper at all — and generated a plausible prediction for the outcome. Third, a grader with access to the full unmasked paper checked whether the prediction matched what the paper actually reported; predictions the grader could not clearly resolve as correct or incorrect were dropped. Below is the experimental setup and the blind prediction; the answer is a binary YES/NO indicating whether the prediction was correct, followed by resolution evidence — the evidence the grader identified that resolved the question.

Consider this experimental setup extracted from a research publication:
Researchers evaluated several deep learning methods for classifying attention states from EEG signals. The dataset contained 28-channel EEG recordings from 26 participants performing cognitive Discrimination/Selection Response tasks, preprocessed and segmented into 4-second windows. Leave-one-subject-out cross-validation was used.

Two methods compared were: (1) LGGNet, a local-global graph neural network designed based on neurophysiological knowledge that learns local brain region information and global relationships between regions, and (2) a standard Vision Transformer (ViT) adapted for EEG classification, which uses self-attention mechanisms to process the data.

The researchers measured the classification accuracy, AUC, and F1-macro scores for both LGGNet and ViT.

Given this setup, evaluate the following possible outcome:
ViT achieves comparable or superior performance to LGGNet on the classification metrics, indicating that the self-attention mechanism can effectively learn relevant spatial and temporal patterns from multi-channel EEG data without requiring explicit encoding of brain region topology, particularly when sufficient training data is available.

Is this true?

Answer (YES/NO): YES